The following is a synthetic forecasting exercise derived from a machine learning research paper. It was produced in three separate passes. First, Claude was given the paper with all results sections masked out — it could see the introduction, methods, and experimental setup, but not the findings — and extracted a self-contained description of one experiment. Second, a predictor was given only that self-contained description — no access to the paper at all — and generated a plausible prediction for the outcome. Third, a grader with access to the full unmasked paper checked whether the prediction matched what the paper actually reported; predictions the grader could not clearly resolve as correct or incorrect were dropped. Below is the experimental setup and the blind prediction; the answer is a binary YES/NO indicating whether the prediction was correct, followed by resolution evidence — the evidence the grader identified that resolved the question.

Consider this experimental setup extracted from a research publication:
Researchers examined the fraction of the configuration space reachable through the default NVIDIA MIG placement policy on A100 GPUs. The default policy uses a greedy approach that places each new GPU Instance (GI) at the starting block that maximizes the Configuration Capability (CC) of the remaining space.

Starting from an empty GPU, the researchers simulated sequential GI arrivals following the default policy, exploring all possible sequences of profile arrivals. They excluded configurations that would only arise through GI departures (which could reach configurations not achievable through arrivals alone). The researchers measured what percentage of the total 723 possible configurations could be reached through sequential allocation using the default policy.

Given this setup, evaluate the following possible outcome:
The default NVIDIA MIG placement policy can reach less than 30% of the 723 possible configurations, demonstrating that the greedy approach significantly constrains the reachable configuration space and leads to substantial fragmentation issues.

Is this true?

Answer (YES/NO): NO